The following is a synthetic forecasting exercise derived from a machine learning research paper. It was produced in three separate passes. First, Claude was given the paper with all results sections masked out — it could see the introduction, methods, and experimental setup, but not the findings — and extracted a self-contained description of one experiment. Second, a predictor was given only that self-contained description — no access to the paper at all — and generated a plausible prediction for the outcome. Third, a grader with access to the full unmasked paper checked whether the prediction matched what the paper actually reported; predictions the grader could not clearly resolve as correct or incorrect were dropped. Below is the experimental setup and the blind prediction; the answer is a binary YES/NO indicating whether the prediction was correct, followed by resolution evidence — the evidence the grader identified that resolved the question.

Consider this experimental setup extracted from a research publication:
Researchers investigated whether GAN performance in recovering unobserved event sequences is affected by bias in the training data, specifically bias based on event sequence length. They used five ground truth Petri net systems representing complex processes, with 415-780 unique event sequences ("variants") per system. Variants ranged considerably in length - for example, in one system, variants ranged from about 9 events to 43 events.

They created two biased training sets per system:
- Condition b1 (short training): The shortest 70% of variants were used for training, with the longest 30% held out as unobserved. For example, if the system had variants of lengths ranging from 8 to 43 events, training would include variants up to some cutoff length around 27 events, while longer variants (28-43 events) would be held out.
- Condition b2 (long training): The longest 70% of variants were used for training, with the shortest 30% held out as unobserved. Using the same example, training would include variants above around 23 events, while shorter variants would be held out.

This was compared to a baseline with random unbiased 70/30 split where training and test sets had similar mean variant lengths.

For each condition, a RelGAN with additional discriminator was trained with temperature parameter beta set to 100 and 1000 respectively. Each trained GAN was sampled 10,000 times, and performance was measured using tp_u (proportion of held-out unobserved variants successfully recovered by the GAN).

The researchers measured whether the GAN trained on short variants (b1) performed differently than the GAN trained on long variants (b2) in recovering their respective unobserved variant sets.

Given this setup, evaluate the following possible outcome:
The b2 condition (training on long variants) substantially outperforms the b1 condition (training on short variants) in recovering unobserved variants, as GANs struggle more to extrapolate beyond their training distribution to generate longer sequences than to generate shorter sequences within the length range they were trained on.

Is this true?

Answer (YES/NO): NO